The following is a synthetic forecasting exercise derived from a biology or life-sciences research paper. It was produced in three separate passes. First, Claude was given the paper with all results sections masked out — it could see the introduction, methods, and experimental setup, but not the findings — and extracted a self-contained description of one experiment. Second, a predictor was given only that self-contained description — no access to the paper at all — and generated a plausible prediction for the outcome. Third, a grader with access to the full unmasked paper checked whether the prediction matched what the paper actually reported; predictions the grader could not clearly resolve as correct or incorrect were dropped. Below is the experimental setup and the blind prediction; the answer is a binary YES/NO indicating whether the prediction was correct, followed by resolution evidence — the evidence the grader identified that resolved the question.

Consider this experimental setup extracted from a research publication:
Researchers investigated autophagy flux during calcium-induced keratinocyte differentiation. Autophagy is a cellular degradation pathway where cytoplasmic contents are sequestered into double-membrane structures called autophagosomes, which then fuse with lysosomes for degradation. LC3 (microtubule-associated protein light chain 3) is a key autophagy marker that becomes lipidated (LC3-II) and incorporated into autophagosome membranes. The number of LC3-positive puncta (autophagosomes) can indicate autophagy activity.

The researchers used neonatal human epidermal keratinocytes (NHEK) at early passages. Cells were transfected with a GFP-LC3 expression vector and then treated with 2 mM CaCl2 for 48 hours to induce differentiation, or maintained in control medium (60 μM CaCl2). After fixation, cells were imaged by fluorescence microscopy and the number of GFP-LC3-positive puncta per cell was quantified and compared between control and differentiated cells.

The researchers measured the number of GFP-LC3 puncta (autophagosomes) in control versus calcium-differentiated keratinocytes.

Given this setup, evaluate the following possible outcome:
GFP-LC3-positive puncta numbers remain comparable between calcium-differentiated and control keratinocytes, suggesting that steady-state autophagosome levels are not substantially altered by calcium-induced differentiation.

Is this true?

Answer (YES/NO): NO